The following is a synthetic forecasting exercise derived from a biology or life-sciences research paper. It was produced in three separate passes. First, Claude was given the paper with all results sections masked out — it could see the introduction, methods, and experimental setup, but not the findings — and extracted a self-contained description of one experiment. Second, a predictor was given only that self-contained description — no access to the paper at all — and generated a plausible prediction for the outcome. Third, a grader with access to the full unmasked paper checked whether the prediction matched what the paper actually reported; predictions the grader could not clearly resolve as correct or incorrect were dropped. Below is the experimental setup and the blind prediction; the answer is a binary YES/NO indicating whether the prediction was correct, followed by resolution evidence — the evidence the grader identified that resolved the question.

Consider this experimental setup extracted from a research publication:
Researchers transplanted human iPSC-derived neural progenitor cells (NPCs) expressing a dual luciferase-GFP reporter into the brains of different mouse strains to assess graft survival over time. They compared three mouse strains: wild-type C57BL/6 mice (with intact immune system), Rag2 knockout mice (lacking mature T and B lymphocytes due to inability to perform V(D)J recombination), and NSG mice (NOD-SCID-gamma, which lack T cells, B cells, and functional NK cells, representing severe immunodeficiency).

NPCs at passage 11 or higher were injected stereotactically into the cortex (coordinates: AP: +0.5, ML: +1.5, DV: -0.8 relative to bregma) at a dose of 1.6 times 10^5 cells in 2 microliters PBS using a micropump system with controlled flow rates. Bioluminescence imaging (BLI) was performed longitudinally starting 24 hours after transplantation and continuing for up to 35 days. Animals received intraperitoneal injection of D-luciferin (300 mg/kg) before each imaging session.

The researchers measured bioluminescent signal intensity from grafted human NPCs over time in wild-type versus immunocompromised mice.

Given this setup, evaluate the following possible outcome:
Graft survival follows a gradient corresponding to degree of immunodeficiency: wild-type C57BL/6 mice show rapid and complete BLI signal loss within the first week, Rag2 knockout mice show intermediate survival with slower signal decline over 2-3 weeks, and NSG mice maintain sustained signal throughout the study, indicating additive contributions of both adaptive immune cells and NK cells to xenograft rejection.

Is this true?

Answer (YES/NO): NO